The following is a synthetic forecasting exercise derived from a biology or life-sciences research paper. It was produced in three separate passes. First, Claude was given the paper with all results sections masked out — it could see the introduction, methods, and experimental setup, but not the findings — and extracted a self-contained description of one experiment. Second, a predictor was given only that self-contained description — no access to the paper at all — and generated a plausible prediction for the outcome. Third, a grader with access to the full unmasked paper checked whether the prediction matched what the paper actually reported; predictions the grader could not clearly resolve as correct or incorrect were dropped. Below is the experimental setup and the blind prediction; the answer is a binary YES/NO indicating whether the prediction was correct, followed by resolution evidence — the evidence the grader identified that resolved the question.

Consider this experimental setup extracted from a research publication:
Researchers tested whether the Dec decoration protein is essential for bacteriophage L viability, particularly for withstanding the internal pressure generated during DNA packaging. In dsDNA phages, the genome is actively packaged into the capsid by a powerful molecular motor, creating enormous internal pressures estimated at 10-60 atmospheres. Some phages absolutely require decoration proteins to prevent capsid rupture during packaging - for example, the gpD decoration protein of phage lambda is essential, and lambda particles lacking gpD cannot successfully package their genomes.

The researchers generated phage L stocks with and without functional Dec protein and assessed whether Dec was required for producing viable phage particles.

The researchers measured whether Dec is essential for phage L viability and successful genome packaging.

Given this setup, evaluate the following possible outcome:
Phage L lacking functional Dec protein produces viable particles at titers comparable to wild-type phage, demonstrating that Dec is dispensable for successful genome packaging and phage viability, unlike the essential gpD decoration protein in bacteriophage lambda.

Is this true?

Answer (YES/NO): YES